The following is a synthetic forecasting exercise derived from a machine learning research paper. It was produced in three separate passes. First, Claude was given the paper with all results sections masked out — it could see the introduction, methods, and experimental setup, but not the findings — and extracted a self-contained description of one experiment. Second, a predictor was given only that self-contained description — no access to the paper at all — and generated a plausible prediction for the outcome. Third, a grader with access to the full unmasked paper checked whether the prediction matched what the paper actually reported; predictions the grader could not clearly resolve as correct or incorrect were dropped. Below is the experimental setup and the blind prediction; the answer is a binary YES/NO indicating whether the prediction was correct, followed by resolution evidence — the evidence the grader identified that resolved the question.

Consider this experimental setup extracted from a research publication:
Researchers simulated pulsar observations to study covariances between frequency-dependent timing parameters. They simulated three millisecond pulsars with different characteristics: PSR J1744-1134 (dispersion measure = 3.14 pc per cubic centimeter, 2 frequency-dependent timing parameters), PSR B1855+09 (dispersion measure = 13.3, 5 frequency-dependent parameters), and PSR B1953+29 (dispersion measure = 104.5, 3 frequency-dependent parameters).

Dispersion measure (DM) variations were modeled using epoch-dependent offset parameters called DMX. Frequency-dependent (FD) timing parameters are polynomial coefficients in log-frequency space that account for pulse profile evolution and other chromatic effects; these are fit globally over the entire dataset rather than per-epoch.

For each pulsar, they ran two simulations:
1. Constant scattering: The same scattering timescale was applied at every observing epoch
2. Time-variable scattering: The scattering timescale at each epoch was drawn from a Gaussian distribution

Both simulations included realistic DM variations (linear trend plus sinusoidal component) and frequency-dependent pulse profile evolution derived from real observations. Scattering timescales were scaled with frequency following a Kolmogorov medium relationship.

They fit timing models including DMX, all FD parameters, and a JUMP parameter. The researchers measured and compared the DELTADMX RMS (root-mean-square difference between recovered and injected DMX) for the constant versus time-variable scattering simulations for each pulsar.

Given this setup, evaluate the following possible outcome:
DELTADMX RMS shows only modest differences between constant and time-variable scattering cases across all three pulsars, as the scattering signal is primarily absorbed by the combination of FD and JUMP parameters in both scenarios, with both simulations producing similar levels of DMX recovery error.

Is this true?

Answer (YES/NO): NO